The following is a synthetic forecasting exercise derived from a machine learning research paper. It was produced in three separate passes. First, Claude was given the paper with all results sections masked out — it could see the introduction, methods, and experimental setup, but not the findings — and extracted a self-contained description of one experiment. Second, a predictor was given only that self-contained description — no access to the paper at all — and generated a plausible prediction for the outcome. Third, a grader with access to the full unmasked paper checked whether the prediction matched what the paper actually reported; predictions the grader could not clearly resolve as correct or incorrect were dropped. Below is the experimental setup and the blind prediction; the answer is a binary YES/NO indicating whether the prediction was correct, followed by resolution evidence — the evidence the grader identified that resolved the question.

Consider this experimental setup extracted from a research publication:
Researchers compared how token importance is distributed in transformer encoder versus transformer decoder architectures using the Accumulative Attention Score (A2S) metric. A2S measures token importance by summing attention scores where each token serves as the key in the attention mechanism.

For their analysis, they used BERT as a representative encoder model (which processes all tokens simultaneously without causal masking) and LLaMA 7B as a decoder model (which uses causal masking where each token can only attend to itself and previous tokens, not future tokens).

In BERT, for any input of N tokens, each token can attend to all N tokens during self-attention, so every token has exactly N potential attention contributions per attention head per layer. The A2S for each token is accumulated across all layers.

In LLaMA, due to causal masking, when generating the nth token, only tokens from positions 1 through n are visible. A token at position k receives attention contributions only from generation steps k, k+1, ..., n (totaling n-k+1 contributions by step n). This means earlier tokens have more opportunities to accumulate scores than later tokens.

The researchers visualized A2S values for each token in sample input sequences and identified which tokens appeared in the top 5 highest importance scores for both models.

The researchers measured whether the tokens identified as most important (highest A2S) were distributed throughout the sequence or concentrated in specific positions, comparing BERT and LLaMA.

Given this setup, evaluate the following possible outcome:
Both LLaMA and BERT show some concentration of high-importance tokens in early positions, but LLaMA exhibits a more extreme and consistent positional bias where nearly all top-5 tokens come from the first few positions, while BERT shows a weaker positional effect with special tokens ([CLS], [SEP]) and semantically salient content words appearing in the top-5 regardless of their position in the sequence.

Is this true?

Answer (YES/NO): NO